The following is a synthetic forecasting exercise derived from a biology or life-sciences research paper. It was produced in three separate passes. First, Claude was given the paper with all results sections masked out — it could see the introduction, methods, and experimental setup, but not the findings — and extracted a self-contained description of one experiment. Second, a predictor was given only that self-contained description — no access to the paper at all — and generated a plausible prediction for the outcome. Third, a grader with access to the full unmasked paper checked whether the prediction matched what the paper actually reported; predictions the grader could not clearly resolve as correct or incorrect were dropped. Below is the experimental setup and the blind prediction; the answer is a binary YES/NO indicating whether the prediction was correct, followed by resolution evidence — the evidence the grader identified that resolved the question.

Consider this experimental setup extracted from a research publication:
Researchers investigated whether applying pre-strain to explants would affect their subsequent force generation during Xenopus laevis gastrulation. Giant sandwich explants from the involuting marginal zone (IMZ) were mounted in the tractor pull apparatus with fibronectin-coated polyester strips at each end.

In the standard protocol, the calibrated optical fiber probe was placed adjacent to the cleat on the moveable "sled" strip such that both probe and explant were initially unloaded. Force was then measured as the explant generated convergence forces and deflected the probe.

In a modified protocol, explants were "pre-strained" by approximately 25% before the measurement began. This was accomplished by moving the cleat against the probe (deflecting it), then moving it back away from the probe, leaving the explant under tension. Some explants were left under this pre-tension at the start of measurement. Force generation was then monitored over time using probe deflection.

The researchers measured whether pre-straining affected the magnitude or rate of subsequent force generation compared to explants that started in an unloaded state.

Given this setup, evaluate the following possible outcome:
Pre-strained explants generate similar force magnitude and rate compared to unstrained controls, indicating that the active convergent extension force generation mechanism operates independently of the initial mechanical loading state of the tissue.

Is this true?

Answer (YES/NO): NO